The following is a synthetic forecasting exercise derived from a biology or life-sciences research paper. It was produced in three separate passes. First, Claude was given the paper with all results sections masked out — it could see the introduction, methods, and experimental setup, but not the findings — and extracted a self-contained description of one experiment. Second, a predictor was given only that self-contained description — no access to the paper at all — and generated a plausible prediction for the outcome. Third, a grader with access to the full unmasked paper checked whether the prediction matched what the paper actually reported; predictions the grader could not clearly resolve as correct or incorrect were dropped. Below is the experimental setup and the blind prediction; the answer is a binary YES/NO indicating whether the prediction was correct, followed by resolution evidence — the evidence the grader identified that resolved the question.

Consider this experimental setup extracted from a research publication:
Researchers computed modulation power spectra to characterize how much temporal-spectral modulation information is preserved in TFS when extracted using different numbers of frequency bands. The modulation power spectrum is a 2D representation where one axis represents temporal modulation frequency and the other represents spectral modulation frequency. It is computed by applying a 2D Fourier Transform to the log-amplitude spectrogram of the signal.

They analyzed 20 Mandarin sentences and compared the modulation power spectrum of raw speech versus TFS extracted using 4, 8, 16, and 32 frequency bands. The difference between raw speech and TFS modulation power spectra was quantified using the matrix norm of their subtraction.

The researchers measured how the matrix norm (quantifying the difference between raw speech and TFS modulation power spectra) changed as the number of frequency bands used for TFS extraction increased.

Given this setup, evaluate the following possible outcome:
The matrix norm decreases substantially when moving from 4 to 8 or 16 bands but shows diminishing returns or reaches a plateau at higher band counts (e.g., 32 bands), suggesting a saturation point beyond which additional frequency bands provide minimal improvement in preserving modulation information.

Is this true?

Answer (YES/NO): NO